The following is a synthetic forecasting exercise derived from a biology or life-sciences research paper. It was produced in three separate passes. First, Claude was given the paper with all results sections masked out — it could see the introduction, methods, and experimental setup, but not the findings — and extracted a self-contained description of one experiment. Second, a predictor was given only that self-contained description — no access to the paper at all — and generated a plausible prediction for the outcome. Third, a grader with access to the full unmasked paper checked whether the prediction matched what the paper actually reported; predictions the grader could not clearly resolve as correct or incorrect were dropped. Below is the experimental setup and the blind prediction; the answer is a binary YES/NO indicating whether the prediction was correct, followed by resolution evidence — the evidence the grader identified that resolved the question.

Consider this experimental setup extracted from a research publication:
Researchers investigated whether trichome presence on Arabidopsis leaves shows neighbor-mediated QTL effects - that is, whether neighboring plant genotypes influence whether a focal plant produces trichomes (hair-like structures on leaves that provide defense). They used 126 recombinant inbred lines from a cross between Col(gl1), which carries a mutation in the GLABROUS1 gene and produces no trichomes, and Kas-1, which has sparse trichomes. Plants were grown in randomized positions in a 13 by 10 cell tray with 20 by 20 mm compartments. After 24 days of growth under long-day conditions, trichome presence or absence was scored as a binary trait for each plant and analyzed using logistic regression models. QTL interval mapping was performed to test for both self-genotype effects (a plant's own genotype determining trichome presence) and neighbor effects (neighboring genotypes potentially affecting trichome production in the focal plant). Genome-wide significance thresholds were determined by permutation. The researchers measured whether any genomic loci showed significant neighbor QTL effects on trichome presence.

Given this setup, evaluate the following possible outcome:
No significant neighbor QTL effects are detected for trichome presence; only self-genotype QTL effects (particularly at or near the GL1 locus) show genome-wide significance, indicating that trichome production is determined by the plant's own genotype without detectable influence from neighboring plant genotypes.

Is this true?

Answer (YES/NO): YES